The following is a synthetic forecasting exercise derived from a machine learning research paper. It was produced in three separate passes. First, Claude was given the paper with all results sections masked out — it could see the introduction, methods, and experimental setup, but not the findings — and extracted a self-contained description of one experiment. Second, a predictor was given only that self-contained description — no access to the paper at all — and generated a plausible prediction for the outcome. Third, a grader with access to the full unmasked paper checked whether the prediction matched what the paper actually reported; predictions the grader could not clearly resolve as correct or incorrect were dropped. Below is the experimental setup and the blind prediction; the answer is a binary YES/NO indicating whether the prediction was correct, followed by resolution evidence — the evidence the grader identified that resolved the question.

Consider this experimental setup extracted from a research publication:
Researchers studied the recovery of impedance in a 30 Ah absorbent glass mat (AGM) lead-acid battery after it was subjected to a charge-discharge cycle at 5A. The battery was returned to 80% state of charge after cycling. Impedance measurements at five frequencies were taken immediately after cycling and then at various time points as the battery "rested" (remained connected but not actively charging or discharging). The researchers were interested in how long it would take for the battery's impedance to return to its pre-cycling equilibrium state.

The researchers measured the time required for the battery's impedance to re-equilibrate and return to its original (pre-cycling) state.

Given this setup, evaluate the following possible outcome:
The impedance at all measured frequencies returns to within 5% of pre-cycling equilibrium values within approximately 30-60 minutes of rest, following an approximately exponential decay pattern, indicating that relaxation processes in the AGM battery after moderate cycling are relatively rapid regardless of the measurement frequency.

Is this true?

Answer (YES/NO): NO